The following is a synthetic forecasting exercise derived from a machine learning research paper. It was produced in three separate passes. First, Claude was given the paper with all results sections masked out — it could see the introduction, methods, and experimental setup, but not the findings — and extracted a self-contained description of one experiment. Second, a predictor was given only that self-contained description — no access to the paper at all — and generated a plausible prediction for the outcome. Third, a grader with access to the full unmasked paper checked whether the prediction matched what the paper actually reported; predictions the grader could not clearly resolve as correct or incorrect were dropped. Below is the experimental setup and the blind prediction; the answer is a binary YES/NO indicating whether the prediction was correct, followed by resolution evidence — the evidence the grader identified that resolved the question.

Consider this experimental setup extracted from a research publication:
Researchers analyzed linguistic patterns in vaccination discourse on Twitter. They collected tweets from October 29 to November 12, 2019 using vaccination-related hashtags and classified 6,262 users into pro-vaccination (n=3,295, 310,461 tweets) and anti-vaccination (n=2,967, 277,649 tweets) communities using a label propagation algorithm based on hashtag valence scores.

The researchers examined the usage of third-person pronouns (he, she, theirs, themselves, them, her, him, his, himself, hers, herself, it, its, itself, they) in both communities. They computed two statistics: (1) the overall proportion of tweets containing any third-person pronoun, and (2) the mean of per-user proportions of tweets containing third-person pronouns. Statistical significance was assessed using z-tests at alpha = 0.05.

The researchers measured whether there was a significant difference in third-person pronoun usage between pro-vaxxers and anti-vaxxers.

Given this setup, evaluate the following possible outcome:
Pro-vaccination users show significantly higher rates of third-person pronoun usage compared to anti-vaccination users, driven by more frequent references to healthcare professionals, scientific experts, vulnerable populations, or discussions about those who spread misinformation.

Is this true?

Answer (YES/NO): NO